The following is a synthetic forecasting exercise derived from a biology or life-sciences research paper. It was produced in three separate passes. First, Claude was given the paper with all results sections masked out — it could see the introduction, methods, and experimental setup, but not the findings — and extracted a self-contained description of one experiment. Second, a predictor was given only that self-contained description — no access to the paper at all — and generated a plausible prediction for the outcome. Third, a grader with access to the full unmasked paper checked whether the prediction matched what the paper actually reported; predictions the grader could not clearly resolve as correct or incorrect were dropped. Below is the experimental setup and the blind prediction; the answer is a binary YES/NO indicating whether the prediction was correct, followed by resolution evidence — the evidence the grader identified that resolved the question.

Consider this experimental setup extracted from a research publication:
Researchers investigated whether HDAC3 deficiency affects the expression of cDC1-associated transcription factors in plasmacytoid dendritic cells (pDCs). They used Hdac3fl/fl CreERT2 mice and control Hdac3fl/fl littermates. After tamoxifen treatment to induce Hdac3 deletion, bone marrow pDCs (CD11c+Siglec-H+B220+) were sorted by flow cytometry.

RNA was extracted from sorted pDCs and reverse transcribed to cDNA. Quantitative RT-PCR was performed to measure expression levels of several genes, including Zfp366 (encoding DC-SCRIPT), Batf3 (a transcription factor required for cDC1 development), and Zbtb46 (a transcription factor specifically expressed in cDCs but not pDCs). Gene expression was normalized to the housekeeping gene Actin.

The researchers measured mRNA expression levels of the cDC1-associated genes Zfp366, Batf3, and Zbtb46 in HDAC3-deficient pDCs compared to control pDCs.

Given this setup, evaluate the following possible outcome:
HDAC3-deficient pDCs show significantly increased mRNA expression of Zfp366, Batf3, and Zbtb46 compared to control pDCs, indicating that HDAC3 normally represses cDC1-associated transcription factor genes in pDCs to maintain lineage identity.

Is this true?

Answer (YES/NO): YES